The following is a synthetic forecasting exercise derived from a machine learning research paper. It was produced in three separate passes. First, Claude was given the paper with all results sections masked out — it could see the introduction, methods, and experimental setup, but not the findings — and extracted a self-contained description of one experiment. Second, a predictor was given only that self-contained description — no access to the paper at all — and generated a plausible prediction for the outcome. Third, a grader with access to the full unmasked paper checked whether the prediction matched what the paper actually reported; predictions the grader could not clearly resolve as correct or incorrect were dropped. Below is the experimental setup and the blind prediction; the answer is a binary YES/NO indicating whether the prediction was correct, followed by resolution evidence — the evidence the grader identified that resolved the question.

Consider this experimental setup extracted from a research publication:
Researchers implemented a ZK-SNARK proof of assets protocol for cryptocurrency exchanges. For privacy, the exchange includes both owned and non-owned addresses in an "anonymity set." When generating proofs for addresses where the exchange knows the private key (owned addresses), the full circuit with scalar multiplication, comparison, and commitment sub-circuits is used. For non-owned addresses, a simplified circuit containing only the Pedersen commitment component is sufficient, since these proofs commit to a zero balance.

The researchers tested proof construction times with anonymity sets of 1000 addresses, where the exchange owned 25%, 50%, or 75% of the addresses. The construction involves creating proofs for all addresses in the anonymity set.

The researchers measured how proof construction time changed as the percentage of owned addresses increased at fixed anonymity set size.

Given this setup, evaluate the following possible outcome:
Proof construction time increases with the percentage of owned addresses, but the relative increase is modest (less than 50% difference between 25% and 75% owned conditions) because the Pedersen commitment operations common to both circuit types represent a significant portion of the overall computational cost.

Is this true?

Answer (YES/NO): YES